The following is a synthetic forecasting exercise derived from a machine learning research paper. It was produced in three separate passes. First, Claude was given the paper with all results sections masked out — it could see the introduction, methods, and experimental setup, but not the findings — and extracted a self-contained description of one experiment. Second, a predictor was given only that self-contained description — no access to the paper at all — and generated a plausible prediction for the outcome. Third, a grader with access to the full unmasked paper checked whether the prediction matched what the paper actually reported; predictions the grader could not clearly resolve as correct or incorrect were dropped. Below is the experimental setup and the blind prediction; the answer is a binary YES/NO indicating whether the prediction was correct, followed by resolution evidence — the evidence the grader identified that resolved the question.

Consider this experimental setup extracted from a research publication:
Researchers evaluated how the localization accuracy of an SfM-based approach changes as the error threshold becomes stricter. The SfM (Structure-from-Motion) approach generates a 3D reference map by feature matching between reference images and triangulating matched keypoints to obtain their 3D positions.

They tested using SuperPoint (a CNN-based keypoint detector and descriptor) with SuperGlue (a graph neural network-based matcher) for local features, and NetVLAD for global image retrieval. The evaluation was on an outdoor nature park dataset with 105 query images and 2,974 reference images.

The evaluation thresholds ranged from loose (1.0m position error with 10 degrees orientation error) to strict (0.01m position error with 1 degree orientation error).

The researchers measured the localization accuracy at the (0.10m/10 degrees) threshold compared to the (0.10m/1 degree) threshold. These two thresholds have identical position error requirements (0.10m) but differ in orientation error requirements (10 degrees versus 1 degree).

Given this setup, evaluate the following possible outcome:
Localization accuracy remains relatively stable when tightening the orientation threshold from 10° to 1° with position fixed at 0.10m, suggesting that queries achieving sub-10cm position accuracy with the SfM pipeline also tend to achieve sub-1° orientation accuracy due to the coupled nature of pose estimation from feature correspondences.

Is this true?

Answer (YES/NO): NO